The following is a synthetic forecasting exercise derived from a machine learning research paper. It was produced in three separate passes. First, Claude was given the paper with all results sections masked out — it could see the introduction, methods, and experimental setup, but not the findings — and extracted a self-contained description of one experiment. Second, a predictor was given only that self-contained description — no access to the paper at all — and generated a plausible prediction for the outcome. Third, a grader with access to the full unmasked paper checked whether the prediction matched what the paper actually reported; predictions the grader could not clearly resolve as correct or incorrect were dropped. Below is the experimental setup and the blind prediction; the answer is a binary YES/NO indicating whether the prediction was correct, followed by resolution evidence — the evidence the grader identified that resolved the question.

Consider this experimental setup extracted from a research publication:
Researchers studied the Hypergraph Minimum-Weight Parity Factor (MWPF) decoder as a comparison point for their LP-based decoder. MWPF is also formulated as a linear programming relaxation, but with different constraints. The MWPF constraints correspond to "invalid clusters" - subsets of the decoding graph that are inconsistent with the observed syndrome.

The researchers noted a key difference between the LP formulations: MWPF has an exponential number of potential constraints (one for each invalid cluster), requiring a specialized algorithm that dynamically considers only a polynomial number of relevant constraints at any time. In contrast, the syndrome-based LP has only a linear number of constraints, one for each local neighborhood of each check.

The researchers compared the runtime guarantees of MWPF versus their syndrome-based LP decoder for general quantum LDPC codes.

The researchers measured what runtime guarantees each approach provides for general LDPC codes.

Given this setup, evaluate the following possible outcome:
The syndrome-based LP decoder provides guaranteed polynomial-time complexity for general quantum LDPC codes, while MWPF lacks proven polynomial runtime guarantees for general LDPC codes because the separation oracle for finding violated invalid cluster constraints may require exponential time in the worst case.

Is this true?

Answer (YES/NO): YES